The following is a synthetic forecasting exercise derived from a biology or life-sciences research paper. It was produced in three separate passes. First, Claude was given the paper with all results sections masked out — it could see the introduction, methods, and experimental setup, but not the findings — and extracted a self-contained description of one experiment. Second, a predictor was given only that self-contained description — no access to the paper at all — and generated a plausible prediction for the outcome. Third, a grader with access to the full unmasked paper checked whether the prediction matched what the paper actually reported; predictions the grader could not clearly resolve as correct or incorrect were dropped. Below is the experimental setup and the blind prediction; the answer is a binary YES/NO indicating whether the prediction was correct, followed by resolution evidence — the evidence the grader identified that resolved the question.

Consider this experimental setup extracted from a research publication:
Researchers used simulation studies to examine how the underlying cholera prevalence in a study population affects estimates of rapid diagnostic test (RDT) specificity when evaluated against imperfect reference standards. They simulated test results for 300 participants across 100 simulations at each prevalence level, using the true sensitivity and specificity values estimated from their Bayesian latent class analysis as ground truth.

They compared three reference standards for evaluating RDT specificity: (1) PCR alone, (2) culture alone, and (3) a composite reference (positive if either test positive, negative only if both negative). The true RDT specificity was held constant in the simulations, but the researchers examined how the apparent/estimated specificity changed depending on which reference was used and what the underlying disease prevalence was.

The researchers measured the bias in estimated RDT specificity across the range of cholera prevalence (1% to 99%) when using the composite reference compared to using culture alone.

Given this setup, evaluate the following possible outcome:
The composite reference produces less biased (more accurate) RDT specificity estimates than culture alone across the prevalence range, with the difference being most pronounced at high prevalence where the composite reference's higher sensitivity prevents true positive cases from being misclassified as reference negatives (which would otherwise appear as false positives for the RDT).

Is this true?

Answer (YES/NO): YES